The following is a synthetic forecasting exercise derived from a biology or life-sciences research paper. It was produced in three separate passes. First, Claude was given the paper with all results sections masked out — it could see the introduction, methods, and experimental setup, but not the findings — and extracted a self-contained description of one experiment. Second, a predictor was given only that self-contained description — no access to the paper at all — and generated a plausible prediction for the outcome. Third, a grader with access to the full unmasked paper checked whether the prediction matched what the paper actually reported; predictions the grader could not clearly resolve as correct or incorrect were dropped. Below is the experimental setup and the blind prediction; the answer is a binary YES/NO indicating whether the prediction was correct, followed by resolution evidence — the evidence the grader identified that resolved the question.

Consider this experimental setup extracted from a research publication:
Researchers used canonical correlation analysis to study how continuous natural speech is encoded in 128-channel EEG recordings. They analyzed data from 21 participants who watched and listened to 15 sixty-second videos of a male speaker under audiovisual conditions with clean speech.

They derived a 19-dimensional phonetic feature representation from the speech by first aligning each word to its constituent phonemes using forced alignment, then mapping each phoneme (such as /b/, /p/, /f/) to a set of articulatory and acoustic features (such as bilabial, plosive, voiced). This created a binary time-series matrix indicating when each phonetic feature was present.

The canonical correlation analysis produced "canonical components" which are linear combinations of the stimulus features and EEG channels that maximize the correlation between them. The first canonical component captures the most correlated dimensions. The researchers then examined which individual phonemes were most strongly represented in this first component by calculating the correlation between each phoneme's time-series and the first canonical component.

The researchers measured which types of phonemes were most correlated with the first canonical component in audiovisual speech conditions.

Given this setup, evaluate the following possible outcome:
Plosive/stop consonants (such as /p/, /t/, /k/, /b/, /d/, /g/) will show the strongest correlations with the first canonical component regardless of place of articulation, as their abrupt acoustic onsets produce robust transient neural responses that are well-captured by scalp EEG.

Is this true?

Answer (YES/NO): NO